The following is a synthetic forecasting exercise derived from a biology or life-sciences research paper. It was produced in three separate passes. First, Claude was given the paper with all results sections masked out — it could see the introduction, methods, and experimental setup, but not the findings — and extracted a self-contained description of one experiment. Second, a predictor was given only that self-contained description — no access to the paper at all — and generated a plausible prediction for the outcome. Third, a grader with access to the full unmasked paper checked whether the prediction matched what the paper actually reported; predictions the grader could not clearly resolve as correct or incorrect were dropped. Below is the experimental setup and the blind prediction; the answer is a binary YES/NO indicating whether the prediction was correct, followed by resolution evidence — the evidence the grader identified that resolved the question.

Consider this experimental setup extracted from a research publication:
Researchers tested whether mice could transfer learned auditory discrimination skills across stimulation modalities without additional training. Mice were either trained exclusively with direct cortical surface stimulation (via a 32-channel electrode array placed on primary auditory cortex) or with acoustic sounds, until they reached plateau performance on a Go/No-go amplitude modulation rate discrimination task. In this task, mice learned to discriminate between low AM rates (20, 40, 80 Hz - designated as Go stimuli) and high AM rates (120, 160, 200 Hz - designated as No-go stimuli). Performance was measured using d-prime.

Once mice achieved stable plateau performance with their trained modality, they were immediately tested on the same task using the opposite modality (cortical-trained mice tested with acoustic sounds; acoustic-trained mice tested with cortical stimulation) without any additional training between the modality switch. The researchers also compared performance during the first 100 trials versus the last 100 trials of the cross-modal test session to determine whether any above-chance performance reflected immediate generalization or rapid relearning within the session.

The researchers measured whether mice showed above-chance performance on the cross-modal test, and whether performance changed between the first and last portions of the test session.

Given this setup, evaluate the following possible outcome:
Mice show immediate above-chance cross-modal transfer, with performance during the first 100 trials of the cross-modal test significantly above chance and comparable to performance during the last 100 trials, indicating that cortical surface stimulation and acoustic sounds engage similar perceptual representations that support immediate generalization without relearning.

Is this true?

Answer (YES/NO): YES